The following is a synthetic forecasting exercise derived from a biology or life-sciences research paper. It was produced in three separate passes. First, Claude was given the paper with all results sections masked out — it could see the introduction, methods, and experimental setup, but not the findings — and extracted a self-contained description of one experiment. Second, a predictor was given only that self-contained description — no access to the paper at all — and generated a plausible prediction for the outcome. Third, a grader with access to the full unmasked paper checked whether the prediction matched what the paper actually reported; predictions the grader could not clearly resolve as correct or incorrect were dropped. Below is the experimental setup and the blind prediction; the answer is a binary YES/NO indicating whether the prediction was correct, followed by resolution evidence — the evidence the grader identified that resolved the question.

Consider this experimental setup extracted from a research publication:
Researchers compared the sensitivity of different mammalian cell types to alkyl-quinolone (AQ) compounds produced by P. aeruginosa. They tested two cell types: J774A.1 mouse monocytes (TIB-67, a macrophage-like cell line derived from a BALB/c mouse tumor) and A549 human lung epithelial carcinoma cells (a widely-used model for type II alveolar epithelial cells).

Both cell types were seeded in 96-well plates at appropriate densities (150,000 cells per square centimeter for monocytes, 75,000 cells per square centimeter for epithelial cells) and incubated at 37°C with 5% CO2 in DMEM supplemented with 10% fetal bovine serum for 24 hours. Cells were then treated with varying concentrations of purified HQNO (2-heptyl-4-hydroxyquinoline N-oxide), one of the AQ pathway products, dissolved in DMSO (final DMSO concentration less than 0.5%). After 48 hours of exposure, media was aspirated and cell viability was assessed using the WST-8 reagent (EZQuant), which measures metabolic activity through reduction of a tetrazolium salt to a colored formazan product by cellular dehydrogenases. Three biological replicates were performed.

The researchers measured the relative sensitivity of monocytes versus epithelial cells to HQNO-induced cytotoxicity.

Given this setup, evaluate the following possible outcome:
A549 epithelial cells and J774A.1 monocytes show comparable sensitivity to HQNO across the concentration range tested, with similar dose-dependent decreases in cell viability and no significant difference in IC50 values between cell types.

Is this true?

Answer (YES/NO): NO